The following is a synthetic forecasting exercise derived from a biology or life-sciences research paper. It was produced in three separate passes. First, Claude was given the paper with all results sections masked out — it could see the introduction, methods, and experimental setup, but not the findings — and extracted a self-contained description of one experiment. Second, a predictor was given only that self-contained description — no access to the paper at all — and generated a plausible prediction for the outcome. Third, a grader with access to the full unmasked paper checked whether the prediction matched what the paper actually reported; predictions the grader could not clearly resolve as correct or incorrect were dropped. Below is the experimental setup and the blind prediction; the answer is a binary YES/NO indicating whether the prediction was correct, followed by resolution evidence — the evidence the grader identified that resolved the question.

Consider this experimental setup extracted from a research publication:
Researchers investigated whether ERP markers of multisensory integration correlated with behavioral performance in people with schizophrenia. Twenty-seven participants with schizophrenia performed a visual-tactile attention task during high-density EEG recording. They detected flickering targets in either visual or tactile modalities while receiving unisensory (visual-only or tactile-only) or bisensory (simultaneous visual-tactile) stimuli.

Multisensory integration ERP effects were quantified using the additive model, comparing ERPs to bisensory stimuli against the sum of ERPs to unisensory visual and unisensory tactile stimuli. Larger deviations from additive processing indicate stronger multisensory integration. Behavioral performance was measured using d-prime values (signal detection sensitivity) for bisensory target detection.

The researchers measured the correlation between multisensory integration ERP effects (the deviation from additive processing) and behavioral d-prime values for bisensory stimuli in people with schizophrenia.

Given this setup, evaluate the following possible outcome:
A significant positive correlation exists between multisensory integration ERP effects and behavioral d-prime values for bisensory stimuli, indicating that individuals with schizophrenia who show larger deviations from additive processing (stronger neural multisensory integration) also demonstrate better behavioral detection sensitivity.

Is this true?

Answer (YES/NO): NO